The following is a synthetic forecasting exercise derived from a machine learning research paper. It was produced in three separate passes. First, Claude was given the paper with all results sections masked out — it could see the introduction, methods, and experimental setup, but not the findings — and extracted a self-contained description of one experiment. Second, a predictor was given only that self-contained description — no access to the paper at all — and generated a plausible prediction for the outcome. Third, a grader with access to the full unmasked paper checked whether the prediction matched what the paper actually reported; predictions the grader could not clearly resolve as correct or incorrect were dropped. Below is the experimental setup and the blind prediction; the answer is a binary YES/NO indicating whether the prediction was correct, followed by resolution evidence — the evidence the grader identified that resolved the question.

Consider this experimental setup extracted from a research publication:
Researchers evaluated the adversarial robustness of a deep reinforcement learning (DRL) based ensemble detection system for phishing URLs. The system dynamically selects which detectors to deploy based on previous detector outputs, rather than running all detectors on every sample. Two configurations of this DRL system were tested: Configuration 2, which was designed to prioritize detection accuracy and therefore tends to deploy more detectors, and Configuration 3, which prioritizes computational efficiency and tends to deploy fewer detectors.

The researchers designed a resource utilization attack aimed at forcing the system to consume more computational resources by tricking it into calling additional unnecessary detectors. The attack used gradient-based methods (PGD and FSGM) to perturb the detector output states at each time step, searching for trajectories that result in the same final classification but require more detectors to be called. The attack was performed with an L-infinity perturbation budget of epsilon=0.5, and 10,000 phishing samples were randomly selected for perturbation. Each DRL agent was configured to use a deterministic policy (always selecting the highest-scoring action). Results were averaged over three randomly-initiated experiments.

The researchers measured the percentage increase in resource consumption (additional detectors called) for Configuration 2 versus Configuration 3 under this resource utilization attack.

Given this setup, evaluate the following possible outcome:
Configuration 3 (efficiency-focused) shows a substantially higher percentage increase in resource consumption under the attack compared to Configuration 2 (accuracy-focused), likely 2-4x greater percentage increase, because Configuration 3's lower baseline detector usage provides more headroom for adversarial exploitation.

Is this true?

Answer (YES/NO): YES